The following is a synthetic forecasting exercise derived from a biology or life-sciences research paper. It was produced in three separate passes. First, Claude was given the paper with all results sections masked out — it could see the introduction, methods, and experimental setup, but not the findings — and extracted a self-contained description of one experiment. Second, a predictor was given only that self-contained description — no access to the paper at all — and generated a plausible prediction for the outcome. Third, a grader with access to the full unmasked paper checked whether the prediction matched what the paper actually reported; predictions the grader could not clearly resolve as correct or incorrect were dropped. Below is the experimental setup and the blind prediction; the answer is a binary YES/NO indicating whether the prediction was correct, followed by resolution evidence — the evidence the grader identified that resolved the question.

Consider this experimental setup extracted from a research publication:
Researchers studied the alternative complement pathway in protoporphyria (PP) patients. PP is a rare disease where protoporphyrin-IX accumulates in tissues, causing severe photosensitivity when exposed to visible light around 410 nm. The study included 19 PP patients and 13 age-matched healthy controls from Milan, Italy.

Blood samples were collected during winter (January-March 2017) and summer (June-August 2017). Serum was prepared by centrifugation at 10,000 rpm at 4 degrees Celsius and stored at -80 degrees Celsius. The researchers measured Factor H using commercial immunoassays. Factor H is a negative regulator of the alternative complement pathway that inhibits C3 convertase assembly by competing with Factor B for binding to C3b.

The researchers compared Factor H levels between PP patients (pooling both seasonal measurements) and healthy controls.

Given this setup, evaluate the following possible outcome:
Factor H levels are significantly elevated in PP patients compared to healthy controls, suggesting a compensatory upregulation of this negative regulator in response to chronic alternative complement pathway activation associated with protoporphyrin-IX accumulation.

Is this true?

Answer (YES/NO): YES